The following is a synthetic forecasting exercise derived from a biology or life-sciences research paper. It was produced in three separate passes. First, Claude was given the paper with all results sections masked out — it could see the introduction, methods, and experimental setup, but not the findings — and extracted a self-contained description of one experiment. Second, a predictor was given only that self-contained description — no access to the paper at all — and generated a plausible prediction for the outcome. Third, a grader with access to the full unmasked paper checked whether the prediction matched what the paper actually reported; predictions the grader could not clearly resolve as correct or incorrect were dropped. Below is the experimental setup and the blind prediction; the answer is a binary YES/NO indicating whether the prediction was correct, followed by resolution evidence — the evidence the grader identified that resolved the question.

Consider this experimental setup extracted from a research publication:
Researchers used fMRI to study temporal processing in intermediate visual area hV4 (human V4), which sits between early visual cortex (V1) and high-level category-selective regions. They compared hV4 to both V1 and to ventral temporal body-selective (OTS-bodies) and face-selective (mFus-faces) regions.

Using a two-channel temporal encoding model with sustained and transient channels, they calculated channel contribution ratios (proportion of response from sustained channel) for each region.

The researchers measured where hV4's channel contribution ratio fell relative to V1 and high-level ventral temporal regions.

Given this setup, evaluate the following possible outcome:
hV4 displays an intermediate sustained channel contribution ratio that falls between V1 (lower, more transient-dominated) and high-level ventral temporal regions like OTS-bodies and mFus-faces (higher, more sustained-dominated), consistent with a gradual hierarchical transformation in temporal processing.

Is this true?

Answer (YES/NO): NO